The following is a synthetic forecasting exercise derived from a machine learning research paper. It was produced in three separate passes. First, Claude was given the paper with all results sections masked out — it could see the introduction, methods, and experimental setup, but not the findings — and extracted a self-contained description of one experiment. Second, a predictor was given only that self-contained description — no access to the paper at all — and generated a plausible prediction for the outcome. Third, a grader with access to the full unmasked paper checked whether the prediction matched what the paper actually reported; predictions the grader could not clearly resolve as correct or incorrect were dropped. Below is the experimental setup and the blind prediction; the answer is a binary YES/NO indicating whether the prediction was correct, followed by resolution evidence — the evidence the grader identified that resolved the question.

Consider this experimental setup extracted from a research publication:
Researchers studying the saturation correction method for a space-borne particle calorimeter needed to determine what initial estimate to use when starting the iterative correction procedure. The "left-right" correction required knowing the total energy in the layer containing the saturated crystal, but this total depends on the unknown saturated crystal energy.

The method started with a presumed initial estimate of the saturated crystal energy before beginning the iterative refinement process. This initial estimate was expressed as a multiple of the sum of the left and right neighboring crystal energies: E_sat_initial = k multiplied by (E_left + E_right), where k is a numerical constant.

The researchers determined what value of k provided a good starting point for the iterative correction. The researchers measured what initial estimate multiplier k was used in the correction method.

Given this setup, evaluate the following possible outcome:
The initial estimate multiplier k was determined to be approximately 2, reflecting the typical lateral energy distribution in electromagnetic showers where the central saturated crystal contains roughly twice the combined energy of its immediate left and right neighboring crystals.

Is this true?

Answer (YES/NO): NO